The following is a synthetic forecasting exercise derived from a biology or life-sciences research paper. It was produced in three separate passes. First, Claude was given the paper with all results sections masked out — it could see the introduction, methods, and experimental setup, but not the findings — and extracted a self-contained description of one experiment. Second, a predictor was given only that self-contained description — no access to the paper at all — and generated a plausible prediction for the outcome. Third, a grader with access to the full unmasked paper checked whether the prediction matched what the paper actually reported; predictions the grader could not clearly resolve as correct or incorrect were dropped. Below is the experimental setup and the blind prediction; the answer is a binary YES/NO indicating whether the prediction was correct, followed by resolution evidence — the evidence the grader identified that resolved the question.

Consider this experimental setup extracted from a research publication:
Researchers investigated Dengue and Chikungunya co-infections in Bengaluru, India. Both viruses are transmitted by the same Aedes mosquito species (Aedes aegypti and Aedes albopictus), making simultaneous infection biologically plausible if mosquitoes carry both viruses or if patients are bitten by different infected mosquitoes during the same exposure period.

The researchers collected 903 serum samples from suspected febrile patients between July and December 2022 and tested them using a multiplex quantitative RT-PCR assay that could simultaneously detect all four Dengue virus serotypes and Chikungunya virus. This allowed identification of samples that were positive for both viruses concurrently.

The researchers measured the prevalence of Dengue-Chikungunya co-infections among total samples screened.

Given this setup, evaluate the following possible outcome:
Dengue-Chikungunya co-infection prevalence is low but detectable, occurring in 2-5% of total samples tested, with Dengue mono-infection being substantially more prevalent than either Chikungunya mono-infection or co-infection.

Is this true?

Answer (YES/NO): NO